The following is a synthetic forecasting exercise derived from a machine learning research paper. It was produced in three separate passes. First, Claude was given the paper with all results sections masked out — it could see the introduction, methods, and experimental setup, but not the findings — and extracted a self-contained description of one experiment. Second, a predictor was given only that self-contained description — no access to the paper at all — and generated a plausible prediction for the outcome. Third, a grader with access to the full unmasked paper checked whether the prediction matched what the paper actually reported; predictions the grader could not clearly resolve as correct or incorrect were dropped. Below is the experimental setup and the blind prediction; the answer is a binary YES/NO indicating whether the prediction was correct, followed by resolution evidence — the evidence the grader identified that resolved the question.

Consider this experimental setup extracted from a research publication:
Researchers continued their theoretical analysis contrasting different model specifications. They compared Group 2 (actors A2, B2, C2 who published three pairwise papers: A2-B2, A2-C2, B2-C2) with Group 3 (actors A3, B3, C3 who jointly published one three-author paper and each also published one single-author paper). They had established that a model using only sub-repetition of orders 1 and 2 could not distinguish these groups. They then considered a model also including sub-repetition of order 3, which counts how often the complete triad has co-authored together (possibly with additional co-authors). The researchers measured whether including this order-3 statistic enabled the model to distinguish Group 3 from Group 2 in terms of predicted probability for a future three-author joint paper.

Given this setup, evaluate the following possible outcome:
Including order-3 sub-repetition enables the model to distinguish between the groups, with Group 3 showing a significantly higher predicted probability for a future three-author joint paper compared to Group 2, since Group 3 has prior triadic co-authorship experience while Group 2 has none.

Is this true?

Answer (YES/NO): NO